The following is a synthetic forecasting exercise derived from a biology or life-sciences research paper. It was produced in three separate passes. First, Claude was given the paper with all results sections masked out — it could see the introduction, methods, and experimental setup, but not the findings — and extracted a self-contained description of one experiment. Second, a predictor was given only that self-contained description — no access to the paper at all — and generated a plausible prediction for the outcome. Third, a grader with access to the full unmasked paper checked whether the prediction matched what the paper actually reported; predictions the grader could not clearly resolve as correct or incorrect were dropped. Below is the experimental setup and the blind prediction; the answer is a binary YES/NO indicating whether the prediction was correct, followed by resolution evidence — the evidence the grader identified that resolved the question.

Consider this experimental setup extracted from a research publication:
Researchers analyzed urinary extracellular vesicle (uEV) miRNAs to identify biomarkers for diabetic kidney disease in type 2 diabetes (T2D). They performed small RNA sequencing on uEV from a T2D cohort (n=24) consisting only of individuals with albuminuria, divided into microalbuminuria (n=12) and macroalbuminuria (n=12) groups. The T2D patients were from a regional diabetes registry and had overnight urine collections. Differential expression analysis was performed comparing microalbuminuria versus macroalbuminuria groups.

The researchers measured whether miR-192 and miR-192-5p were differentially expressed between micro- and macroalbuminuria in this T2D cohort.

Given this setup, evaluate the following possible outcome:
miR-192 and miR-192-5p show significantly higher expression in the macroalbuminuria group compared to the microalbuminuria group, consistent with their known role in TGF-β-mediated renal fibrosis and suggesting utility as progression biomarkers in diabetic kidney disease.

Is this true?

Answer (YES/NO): NO